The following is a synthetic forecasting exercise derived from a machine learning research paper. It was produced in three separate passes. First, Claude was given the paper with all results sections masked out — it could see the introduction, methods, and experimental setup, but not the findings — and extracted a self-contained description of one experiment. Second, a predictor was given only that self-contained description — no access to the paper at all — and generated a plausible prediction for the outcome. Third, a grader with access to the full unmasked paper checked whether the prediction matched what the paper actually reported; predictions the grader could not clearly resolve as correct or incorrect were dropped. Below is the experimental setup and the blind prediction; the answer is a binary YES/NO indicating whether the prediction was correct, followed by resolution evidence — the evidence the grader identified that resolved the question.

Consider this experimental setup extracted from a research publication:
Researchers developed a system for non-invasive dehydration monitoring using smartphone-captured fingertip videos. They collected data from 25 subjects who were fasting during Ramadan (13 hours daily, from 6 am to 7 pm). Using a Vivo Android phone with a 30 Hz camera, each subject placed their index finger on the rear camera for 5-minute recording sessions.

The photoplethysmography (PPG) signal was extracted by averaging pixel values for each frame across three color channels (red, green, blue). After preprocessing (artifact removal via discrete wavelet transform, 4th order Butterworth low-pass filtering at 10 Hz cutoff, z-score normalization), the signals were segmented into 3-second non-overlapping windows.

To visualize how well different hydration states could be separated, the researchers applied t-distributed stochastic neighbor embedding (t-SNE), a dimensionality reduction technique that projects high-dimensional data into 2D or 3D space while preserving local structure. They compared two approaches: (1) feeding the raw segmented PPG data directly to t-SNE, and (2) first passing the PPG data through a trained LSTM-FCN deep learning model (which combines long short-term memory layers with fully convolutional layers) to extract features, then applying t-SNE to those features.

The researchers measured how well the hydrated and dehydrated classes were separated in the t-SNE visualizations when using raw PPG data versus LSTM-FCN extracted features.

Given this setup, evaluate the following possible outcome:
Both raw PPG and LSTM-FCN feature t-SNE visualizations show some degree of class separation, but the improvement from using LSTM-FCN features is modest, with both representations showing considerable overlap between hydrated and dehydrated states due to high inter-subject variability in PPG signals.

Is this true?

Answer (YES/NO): NO